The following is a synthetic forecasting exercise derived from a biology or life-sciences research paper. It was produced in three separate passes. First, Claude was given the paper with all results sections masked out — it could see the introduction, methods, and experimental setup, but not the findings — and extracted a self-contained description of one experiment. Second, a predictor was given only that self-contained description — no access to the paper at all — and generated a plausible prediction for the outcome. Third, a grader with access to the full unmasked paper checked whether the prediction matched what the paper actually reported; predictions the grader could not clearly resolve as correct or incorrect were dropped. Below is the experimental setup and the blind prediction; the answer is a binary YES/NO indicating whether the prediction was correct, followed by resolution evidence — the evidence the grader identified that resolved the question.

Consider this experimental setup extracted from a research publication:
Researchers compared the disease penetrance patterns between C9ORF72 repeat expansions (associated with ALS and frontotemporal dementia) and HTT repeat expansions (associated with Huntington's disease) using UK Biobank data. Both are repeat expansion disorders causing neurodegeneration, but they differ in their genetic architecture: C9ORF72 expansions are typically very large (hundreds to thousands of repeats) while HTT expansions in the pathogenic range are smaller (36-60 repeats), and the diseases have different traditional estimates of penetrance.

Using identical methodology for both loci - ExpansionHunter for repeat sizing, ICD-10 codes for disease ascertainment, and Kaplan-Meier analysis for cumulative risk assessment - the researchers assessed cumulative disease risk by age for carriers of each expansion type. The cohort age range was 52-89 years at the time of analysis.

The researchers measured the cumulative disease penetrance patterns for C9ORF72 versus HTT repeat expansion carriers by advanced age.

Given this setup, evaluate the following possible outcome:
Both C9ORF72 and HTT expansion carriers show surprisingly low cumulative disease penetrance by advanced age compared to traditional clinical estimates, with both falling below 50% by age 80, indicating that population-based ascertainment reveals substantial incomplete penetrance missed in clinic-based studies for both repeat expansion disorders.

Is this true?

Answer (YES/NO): NO